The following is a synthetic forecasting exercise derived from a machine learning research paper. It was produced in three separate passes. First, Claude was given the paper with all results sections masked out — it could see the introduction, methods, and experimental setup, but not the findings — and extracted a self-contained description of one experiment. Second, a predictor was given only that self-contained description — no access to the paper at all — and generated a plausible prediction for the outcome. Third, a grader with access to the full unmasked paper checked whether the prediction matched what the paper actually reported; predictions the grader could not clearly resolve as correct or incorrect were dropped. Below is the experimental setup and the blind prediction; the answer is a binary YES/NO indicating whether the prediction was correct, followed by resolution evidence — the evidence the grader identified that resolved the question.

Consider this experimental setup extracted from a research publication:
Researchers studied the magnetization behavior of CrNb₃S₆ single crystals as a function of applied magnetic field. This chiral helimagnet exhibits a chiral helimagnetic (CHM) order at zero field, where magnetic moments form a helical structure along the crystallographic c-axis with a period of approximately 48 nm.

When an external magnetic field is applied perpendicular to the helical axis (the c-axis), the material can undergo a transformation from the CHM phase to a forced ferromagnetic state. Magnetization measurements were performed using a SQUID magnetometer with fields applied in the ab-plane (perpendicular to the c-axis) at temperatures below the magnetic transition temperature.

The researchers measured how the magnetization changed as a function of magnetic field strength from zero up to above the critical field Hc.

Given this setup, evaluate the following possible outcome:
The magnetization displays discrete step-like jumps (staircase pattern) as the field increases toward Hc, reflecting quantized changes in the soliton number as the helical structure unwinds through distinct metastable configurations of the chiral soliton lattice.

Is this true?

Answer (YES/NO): NO